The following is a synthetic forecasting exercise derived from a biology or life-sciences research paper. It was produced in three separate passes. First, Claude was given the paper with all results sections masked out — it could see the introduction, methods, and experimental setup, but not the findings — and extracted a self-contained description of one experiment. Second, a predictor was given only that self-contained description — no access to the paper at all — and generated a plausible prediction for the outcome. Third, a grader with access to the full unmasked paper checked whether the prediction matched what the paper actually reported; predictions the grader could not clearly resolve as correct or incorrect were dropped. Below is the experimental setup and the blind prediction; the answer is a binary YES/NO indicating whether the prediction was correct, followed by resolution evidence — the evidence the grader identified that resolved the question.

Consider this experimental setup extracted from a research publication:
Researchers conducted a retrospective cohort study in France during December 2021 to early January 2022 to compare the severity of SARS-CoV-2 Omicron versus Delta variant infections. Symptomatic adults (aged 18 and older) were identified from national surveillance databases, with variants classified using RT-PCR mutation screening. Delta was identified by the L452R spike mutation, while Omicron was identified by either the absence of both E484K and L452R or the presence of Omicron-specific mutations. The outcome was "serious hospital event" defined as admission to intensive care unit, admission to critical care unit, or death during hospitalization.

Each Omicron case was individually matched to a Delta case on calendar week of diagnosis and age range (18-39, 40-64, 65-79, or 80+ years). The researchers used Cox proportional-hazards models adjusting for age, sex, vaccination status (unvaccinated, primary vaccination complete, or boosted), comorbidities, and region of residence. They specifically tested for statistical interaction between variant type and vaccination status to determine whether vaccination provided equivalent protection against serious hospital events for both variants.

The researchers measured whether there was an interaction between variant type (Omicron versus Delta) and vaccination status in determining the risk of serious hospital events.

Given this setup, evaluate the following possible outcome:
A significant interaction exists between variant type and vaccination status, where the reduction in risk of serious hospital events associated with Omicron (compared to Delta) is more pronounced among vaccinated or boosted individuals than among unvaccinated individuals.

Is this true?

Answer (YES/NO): NO